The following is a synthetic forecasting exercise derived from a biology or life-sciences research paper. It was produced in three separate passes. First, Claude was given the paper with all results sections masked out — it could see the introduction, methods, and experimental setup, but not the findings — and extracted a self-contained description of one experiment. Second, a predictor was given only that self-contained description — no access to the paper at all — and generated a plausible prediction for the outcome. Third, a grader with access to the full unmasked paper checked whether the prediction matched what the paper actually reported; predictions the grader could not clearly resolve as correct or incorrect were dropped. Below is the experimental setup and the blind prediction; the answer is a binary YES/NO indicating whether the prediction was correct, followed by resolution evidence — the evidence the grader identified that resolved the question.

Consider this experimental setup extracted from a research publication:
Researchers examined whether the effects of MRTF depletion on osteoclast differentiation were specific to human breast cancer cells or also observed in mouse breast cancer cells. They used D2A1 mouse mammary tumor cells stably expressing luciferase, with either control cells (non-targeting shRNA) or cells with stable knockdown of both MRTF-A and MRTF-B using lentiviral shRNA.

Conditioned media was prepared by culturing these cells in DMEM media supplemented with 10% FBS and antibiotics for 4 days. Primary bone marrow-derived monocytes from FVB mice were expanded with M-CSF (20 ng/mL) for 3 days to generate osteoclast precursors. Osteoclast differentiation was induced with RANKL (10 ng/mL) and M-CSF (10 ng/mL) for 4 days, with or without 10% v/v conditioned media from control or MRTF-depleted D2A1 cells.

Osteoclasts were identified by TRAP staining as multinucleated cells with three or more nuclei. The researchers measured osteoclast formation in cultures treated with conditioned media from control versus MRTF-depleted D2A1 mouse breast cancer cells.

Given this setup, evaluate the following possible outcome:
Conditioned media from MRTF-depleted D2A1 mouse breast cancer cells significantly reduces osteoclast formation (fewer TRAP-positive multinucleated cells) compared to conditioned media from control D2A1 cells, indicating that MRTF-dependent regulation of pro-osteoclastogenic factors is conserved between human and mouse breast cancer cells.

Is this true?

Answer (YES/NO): YES